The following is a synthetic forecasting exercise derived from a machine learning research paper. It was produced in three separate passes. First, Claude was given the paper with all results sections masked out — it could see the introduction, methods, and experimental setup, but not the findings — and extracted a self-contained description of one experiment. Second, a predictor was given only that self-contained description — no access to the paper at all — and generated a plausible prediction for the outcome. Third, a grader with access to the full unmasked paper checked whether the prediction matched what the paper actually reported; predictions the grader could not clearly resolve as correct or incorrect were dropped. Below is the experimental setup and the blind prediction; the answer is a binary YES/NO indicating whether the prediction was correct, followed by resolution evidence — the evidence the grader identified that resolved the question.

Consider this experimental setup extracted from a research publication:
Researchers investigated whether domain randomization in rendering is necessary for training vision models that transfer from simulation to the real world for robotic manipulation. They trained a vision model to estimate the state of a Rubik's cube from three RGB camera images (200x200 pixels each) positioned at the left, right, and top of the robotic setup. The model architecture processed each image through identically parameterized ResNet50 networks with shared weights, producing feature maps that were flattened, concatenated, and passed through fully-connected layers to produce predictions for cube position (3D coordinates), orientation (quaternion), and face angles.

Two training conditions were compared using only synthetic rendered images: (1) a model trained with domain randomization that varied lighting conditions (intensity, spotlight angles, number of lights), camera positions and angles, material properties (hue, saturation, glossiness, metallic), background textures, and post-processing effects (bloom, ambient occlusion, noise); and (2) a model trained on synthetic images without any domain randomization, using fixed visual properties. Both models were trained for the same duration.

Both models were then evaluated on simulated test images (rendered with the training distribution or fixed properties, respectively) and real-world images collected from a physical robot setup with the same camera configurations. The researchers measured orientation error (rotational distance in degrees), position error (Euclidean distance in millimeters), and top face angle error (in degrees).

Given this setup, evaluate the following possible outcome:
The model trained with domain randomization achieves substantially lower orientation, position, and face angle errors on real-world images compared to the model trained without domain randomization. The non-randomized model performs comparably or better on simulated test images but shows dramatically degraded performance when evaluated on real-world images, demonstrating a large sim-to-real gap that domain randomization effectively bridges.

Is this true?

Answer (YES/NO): YES